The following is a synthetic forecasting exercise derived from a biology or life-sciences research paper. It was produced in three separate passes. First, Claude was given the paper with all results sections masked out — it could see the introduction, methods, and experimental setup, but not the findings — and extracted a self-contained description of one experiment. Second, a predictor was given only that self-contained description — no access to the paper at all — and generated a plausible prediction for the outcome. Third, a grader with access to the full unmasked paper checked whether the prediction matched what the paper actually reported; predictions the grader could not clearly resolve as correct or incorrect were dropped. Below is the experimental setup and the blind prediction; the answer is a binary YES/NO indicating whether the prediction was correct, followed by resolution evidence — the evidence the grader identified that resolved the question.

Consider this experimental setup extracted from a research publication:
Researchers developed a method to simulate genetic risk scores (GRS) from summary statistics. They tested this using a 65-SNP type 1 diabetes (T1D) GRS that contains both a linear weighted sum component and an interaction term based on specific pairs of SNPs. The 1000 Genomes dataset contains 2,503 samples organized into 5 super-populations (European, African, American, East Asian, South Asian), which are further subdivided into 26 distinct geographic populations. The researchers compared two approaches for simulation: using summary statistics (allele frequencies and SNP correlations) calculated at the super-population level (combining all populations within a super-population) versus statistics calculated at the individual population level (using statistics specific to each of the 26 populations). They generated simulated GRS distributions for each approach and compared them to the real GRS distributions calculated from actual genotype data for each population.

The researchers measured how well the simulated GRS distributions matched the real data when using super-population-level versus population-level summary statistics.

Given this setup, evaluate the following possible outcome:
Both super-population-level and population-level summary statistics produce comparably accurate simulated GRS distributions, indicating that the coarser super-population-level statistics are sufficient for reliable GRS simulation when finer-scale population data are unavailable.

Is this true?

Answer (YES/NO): NO